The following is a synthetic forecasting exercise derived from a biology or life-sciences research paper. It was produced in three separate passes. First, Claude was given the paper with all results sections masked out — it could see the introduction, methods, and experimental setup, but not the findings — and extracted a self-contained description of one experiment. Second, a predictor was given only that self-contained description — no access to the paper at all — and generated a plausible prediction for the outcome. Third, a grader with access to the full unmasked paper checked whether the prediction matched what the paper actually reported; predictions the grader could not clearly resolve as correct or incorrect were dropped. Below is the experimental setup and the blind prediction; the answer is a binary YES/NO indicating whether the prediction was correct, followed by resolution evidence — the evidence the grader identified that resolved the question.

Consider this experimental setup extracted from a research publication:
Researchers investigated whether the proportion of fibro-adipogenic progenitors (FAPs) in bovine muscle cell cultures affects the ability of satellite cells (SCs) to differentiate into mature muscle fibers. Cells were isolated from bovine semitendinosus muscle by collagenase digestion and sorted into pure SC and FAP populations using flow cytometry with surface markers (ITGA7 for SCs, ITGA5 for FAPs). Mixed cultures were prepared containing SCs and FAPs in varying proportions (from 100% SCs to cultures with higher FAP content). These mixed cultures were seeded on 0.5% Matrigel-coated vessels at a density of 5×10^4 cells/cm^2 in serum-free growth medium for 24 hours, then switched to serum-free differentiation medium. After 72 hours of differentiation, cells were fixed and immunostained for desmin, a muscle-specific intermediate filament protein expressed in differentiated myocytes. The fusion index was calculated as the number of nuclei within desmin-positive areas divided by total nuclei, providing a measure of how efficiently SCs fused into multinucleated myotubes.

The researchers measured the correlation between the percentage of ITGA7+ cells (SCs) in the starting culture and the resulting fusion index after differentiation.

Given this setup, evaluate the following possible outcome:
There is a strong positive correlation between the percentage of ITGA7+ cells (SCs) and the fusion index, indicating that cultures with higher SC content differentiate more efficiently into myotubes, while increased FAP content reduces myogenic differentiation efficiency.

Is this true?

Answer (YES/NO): YES